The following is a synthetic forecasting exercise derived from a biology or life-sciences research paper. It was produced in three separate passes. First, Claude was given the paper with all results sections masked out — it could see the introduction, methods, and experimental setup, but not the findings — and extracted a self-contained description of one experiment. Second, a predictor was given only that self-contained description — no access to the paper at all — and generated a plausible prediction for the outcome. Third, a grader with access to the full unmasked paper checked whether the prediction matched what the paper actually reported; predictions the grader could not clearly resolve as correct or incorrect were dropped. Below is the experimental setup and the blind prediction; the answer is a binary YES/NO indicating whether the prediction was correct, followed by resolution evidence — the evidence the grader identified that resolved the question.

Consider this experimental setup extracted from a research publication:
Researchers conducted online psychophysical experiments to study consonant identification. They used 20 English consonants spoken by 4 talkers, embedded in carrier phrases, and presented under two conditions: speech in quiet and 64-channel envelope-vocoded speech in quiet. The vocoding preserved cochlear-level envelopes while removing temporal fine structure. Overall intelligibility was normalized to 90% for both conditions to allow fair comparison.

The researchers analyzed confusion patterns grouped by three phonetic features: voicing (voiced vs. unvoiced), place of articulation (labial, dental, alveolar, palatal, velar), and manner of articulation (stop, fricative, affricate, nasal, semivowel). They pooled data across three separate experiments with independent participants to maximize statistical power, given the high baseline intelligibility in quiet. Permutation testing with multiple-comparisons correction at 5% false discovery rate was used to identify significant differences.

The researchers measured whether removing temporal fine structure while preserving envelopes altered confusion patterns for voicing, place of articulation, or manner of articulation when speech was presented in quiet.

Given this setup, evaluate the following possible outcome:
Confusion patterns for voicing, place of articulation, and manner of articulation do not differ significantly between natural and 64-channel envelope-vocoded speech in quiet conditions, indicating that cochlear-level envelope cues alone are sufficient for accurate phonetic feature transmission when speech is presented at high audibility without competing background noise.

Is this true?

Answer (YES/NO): YES